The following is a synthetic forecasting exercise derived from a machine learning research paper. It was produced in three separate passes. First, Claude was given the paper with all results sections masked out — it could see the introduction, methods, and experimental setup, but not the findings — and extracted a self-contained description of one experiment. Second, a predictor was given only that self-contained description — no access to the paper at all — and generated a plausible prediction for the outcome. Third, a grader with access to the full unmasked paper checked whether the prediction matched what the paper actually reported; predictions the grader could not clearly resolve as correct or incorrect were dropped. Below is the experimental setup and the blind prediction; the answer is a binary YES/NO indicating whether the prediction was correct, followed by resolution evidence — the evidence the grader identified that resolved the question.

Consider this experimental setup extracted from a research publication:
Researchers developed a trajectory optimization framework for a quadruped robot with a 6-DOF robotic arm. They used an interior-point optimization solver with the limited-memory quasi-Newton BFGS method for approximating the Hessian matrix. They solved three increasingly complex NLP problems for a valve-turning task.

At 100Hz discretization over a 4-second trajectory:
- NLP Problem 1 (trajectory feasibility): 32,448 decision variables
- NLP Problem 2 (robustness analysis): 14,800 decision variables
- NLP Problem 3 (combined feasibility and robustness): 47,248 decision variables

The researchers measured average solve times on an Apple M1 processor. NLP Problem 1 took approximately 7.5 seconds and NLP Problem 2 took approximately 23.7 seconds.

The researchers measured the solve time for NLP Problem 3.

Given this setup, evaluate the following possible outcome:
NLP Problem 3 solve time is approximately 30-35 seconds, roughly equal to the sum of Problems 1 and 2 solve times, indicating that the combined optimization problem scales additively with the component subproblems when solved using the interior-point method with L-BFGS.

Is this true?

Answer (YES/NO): NO